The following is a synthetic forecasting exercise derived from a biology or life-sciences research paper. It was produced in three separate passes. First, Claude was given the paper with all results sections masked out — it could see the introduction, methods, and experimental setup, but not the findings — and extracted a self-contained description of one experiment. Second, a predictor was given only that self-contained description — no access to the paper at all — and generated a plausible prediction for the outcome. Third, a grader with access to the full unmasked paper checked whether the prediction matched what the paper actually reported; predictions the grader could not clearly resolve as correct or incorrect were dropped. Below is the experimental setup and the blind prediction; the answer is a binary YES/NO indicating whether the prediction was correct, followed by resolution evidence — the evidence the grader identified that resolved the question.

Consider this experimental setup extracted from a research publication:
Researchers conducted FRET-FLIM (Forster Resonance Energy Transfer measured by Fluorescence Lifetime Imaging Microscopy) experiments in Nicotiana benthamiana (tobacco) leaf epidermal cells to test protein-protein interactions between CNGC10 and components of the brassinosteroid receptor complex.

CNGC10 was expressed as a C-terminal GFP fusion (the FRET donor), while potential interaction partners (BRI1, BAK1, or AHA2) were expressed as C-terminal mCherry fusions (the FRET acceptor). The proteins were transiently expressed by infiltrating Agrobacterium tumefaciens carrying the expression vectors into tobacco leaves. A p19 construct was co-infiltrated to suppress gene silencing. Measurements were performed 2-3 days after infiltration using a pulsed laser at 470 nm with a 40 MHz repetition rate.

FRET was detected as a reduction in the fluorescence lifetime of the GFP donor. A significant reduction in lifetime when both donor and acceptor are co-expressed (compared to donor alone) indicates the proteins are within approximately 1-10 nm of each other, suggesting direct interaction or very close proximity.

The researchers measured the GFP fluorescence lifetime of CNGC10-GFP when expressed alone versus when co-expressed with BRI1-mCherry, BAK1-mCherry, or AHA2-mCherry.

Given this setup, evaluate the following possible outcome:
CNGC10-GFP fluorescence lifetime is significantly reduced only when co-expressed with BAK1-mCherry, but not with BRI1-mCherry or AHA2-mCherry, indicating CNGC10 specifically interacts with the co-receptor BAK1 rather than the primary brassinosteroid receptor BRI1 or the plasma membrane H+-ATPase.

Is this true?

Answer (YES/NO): NO